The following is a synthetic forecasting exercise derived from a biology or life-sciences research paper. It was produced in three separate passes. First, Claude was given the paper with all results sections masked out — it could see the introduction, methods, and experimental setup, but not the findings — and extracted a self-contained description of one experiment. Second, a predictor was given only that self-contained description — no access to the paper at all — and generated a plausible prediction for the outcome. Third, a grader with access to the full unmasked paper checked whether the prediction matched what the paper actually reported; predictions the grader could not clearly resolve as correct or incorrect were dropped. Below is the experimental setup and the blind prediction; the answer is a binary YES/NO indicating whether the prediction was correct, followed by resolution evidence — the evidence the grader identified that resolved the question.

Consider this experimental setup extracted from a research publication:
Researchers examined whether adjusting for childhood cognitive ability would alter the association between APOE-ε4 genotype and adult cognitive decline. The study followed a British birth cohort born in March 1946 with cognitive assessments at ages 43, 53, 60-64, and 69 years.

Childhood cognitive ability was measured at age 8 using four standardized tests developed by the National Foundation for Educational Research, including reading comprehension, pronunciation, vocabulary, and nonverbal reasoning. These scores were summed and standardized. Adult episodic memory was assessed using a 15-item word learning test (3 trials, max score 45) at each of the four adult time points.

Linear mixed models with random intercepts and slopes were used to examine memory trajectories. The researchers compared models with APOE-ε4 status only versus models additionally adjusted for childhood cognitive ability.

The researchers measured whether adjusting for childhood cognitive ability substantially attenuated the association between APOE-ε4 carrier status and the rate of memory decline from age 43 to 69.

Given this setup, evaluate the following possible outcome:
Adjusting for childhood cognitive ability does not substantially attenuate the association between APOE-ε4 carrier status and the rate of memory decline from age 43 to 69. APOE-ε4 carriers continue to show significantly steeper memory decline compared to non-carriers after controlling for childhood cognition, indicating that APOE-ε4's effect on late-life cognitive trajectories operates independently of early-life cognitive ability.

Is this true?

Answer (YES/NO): YES